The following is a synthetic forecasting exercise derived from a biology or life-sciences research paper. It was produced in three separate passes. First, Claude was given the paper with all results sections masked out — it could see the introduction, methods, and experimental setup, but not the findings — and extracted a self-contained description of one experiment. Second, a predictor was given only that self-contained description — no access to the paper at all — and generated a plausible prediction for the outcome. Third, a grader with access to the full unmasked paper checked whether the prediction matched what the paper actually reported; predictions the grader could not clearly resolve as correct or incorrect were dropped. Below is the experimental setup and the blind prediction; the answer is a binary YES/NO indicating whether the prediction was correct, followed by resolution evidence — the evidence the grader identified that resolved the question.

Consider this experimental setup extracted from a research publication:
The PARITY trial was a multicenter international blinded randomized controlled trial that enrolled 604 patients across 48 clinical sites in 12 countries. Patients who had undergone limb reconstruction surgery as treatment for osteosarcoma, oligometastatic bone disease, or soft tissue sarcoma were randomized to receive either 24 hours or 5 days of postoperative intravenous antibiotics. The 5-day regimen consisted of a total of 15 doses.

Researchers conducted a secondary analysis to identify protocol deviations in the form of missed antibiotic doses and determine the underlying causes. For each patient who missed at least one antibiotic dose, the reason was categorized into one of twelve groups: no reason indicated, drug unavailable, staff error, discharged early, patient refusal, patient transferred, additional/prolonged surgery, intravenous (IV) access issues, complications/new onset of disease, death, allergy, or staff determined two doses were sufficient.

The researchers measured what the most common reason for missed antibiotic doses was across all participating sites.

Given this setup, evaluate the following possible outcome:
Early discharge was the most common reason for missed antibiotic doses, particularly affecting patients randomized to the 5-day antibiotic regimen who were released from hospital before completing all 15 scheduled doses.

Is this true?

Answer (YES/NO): YES